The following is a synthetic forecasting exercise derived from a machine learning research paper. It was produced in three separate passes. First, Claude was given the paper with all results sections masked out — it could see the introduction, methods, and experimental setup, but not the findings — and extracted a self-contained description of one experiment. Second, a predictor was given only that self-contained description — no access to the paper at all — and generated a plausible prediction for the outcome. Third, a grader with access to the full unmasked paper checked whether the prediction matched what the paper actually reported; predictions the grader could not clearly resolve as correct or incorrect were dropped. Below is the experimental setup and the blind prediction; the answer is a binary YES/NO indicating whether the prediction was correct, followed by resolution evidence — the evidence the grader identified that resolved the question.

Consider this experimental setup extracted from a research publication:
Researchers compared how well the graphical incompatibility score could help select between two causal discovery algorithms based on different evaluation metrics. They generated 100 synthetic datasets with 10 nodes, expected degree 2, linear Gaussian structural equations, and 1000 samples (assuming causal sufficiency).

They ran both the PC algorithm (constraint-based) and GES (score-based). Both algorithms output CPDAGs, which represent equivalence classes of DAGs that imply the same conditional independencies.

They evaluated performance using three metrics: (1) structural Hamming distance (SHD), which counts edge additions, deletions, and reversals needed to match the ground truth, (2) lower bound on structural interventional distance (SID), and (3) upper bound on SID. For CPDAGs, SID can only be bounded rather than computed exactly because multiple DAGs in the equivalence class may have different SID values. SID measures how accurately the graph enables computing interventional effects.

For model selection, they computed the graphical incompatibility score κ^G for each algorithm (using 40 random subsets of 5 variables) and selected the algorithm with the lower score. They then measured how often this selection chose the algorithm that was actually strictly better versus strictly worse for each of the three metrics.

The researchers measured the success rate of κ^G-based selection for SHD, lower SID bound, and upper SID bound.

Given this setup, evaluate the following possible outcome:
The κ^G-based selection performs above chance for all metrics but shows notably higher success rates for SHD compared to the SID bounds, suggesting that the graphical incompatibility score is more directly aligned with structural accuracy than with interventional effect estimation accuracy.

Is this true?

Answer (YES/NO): NO